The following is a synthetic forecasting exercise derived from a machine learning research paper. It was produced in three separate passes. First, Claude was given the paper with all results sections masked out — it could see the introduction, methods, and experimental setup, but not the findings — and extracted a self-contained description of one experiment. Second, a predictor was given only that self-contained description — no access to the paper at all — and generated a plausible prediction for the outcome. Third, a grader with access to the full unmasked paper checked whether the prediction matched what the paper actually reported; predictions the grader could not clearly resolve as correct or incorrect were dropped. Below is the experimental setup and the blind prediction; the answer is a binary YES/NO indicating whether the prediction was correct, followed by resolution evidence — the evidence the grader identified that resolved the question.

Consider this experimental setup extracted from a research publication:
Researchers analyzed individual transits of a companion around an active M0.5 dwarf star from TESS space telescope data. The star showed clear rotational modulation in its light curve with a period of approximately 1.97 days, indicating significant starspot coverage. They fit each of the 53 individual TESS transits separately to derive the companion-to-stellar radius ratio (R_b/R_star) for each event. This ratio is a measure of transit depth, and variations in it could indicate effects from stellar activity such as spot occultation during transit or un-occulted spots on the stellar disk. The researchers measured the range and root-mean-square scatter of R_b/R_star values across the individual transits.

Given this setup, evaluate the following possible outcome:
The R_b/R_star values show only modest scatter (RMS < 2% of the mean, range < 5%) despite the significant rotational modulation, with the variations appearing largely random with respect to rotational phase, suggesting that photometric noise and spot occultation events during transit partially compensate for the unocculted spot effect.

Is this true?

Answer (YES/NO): NO